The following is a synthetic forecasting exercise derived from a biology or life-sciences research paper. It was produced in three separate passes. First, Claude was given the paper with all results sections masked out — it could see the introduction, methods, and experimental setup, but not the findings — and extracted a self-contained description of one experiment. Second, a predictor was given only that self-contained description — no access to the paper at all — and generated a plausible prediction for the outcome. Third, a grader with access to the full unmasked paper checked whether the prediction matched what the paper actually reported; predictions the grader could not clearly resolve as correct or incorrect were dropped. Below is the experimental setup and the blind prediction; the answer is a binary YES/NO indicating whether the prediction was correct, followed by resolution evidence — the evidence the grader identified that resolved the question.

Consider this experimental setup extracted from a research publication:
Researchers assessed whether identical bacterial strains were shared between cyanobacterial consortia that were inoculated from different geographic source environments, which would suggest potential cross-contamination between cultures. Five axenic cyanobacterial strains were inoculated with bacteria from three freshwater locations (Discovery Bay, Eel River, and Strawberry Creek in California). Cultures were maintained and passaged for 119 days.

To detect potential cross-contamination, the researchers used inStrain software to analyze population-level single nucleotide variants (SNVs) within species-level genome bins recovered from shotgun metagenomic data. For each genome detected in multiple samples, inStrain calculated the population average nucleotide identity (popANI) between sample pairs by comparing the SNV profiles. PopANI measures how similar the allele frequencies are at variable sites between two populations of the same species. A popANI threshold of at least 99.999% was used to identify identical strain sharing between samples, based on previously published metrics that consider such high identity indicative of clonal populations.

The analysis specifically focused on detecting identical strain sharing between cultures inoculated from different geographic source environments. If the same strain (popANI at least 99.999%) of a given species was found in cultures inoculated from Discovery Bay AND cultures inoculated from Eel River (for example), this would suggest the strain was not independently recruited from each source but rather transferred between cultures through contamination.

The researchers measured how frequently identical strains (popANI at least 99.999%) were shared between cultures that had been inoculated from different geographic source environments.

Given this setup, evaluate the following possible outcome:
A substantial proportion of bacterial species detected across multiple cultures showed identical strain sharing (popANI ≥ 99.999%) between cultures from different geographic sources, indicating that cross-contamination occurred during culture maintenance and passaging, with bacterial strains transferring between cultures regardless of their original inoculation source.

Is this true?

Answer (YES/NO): NO